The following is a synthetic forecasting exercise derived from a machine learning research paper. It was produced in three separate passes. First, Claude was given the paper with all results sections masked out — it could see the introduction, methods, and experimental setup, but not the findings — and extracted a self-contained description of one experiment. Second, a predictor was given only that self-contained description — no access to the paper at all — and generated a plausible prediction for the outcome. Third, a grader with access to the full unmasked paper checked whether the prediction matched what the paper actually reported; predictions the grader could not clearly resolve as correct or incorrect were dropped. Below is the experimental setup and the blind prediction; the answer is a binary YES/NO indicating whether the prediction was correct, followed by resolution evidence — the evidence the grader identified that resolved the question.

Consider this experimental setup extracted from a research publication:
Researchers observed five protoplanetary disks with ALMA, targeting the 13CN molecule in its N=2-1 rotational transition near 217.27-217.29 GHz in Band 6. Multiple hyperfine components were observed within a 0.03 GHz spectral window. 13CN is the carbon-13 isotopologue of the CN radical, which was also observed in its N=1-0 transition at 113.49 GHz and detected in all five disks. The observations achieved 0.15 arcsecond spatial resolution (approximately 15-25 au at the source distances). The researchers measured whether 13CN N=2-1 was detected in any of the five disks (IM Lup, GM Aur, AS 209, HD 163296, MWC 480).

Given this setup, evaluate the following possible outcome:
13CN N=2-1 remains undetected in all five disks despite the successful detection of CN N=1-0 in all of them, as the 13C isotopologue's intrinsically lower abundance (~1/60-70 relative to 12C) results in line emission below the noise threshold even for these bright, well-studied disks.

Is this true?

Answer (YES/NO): YES